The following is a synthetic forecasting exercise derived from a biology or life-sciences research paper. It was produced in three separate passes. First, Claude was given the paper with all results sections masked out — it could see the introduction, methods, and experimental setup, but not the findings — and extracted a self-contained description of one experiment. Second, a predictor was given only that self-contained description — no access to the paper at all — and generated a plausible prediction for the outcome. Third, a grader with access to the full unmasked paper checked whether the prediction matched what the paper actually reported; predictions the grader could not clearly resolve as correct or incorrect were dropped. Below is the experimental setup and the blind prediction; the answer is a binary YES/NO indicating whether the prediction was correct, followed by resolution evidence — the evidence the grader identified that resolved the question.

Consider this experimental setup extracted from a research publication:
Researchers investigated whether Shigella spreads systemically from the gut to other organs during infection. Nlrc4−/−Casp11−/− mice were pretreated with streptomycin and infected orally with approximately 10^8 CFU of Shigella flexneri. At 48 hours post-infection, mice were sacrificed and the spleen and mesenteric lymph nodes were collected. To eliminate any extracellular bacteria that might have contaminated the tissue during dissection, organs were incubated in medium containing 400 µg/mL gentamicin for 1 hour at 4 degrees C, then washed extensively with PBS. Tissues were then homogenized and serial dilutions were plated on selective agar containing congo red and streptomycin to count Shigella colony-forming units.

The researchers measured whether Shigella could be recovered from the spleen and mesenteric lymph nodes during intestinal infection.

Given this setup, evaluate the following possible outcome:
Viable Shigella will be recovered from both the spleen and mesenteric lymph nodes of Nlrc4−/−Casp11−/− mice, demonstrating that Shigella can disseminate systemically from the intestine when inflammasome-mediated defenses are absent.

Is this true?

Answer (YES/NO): YES